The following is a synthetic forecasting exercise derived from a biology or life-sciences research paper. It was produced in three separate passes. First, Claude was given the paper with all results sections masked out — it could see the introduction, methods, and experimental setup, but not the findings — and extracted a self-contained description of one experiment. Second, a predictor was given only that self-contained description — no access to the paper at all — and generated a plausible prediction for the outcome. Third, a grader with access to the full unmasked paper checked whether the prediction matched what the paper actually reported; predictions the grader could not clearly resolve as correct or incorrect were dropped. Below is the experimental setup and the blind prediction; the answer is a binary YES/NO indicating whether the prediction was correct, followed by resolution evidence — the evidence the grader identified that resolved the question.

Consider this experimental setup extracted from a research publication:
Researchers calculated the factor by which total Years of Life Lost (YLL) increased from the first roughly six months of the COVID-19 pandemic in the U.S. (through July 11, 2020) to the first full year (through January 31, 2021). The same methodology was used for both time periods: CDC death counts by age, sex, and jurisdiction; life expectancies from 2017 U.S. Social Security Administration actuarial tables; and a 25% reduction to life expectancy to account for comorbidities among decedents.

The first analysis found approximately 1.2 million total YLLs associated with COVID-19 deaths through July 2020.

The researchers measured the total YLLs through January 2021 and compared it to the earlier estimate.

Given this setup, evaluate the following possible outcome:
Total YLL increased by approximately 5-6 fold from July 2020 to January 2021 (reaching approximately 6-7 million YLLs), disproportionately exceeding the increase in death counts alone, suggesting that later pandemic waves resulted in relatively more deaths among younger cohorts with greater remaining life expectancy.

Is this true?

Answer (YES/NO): NO